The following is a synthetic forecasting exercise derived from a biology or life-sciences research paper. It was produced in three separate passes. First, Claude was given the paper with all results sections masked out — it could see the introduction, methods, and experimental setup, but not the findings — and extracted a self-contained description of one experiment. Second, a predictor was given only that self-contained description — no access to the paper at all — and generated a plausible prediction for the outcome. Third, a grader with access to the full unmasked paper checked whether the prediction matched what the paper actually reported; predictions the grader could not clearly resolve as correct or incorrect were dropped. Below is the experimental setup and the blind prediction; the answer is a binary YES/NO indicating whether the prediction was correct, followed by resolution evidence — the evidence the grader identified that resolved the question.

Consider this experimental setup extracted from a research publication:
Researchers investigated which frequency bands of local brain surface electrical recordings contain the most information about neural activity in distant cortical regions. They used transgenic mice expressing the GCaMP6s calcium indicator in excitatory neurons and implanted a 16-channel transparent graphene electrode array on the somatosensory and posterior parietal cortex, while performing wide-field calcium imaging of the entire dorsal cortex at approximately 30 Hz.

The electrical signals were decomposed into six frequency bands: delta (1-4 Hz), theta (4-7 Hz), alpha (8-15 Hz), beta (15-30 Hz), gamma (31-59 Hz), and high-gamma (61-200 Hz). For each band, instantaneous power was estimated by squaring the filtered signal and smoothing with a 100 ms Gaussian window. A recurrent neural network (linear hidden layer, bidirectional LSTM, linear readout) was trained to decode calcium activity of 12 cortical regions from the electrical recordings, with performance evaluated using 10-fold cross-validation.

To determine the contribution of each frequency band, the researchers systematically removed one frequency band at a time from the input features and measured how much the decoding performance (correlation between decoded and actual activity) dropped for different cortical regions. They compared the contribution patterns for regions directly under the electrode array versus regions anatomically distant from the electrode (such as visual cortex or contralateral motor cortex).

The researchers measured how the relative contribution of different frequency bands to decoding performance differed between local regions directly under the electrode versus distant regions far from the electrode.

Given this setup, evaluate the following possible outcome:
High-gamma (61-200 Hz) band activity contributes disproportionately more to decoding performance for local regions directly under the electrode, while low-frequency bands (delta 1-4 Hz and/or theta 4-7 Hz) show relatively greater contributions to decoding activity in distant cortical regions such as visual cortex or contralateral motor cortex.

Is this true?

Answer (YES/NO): YES